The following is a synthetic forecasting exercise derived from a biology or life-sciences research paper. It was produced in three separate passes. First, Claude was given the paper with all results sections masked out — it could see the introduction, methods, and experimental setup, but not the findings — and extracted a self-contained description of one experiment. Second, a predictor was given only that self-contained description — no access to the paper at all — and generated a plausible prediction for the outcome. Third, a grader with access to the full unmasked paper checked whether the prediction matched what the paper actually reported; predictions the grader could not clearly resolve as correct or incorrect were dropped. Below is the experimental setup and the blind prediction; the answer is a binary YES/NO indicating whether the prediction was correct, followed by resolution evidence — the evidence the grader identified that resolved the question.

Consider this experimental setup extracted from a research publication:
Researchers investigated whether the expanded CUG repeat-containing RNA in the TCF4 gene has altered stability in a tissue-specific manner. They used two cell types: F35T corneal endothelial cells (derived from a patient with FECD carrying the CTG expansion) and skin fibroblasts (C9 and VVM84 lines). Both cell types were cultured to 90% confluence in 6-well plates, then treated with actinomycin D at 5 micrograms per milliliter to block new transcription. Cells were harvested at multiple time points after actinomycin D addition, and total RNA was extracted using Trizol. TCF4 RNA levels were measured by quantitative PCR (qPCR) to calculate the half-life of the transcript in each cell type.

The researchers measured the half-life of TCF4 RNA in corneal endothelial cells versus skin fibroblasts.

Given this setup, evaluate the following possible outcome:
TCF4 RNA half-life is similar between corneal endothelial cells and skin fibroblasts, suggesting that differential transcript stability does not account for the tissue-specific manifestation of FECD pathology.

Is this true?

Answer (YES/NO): NO